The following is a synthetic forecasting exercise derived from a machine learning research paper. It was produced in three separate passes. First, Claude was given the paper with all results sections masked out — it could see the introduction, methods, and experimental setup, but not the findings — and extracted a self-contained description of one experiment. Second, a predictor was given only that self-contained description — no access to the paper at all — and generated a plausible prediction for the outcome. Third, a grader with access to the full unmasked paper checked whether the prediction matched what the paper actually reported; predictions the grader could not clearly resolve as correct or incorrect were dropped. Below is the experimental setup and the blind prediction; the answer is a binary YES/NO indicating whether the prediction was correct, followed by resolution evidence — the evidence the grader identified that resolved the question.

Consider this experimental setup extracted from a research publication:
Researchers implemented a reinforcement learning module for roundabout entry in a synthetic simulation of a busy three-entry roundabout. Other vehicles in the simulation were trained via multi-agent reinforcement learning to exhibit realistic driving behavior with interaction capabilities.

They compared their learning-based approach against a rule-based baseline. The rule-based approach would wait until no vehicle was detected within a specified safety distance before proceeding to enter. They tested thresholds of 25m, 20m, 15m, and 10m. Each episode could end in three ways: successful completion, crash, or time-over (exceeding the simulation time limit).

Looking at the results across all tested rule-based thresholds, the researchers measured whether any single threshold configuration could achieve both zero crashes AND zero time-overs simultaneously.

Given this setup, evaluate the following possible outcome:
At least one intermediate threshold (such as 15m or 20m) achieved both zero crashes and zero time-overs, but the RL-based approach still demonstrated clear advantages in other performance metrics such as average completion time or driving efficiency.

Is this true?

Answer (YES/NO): NO